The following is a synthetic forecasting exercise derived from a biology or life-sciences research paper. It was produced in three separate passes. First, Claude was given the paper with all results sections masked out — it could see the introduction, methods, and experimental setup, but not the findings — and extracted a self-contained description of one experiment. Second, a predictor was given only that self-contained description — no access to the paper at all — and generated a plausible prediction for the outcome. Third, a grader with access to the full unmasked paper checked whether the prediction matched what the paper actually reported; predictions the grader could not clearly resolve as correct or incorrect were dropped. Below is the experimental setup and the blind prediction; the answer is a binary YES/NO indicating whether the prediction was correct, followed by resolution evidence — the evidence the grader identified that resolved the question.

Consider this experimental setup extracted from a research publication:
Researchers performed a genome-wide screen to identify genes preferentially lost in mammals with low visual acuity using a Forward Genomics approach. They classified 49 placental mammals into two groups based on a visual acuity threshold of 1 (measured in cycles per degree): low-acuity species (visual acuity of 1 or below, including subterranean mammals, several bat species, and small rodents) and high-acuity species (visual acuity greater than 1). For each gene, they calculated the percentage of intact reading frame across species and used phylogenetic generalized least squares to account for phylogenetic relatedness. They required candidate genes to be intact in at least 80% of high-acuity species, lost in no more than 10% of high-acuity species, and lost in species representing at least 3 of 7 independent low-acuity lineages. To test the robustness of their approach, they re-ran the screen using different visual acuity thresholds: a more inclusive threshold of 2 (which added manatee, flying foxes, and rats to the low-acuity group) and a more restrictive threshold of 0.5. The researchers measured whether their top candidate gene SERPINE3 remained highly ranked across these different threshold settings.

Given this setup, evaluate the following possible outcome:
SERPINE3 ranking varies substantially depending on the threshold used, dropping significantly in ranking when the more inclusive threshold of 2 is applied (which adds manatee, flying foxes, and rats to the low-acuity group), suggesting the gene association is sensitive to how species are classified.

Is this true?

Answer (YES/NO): NO